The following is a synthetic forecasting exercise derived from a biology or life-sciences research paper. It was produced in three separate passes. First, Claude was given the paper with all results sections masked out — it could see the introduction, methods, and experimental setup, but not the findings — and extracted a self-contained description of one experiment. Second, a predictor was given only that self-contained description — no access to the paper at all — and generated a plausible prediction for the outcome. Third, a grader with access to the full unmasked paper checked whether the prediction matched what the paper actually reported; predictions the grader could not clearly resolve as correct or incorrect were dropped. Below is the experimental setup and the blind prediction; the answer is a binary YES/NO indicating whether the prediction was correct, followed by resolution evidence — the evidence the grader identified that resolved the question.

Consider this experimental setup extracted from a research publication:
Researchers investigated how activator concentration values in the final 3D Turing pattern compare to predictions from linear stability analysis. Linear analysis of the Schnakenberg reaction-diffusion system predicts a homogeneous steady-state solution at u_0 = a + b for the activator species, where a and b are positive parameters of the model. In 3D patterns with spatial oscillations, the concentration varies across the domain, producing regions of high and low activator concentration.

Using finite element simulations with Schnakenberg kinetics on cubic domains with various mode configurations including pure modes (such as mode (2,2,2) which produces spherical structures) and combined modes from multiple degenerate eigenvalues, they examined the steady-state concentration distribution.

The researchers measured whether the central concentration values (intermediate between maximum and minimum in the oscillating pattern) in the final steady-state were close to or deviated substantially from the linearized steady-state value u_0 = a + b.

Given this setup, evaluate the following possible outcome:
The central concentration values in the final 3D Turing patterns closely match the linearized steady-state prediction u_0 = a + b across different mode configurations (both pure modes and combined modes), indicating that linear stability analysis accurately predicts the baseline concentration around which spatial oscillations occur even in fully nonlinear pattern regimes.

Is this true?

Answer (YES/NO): NO